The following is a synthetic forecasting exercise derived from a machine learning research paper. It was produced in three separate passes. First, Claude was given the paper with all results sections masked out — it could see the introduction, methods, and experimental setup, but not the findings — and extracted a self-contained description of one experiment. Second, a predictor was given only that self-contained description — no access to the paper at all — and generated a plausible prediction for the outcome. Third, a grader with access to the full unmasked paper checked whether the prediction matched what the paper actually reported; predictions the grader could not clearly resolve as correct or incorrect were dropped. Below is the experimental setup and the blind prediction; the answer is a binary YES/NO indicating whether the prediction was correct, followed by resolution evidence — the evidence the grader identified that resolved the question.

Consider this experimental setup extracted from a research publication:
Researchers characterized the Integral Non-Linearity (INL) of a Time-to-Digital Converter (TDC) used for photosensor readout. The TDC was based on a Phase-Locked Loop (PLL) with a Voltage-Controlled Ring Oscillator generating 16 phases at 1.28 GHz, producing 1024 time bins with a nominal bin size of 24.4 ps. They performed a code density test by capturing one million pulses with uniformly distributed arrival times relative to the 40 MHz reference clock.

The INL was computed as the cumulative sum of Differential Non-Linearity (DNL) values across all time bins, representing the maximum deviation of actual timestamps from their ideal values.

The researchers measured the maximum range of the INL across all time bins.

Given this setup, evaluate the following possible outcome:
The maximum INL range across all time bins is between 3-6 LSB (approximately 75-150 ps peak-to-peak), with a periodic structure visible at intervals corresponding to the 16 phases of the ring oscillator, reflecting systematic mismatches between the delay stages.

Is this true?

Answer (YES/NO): NO